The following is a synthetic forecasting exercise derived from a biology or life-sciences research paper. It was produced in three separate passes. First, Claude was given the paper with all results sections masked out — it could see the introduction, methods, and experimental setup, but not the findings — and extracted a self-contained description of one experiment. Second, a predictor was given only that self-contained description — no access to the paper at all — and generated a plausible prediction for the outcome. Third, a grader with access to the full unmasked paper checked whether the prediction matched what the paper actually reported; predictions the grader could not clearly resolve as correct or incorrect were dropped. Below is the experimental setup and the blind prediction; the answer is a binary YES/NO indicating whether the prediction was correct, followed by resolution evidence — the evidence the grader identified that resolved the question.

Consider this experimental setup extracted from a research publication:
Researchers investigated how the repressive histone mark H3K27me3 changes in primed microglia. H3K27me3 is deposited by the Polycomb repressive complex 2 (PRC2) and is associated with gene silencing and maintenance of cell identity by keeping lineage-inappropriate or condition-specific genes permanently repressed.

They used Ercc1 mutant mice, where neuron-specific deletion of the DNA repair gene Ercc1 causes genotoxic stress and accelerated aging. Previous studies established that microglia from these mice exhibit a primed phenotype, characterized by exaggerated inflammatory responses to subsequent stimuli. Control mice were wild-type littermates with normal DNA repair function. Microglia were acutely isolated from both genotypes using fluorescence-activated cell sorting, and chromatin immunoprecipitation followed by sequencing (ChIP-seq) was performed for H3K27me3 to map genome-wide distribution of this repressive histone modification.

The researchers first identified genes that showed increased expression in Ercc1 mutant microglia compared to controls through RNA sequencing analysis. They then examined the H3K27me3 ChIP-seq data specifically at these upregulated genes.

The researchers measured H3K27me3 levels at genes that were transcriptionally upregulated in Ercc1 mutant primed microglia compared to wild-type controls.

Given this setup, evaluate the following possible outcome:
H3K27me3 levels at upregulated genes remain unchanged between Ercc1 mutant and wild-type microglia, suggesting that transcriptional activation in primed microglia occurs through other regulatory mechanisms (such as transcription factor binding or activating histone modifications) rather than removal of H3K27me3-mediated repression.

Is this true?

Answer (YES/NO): NO